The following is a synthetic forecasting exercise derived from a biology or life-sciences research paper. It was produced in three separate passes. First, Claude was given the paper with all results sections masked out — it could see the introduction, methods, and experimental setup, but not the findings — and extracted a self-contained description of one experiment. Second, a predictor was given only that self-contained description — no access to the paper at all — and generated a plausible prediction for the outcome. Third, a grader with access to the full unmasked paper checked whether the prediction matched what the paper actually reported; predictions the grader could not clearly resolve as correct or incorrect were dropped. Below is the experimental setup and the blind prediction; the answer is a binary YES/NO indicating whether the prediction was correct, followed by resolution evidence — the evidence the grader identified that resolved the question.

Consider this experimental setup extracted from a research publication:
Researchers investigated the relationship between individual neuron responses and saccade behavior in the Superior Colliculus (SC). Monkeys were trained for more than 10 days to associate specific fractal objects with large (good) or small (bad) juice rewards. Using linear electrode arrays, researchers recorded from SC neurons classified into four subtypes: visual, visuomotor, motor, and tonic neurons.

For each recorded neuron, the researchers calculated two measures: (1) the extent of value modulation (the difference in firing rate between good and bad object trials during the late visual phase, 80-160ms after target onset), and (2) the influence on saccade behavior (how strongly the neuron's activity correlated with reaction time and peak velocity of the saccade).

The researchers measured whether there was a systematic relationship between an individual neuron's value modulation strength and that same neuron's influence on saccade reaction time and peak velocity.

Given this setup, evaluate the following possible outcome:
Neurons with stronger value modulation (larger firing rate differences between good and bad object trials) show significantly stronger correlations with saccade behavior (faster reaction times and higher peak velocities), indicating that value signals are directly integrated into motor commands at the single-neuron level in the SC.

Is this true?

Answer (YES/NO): YES